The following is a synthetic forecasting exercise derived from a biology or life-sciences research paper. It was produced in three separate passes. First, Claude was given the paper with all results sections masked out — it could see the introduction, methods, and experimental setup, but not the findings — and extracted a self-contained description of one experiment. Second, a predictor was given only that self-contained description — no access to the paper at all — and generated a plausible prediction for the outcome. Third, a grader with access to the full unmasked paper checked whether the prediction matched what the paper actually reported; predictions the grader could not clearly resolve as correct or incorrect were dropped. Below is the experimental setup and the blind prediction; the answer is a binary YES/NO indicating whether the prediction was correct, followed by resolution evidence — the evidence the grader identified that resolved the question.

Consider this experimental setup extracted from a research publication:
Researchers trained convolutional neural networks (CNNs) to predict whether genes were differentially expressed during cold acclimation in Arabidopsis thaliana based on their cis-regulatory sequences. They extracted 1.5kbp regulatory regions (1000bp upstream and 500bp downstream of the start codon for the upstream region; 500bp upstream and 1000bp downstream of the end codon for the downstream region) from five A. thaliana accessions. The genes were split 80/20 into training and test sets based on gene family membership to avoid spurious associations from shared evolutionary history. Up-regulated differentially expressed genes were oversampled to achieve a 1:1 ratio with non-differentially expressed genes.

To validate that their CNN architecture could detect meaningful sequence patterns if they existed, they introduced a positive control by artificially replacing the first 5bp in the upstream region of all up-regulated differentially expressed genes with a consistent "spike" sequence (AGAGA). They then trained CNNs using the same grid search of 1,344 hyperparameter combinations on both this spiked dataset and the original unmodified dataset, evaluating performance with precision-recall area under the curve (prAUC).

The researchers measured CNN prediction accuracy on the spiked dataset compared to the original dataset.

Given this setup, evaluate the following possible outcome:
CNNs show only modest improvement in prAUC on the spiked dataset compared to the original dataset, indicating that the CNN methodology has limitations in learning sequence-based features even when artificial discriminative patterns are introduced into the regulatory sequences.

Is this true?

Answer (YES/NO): YES